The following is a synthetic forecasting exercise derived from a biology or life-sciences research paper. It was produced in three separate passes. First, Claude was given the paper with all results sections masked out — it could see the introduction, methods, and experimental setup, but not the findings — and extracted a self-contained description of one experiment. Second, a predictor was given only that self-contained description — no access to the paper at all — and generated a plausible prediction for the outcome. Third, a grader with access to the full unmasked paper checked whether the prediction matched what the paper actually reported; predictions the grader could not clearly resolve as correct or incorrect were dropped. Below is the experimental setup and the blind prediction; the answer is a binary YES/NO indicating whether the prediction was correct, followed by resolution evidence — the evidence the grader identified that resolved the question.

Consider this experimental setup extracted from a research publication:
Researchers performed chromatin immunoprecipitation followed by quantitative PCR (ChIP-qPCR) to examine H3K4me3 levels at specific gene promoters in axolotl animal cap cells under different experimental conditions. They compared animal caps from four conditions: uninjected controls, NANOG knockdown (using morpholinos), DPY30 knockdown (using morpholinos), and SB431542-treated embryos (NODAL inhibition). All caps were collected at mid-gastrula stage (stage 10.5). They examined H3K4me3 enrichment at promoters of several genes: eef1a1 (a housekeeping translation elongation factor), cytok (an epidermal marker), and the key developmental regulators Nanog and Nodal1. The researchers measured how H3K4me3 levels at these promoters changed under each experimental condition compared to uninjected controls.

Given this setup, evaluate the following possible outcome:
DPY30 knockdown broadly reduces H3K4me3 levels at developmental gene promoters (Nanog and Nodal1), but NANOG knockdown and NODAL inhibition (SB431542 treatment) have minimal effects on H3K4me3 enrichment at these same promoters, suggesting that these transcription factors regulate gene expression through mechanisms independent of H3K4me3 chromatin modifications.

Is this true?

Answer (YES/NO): NO